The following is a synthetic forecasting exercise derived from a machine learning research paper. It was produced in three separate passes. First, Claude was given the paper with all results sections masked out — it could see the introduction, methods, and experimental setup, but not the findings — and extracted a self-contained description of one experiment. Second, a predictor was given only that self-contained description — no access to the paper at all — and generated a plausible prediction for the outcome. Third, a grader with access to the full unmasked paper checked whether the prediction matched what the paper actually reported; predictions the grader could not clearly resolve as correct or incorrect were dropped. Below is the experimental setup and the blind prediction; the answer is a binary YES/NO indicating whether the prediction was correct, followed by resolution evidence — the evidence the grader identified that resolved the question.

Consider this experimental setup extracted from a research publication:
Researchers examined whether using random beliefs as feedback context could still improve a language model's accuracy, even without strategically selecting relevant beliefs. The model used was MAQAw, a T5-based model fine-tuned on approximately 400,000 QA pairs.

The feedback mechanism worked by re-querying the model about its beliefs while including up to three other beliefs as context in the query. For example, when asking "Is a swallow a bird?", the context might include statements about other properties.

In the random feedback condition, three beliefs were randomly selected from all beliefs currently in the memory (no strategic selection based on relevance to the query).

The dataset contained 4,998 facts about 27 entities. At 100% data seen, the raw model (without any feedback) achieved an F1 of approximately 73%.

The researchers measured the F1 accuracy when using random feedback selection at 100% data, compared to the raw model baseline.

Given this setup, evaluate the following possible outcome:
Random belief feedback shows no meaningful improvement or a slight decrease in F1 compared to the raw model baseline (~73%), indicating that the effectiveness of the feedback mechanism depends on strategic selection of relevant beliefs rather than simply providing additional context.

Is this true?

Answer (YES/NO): NO